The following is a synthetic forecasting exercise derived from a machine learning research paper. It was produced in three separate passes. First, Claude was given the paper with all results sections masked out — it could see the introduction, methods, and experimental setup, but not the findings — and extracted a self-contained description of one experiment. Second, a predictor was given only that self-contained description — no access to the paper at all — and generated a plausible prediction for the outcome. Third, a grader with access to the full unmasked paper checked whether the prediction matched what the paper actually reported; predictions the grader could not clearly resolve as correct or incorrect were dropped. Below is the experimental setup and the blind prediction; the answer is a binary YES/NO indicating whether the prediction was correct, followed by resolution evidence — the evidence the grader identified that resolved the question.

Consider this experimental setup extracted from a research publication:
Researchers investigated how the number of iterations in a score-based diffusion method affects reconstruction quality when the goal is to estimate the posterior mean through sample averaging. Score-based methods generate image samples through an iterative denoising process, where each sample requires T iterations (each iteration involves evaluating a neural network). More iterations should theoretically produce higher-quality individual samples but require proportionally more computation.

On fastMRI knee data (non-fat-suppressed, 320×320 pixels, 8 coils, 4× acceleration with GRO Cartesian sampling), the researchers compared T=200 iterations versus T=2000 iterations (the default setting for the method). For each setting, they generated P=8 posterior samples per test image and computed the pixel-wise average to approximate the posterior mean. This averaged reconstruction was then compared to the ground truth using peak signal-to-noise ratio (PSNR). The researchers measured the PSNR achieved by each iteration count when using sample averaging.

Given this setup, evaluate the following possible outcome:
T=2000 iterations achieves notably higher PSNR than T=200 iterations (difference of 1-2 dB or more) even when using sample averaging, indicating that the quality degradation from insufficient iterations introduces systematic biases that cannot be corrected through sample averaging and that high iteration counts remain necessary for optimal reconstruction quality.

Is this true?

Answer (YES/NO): NO